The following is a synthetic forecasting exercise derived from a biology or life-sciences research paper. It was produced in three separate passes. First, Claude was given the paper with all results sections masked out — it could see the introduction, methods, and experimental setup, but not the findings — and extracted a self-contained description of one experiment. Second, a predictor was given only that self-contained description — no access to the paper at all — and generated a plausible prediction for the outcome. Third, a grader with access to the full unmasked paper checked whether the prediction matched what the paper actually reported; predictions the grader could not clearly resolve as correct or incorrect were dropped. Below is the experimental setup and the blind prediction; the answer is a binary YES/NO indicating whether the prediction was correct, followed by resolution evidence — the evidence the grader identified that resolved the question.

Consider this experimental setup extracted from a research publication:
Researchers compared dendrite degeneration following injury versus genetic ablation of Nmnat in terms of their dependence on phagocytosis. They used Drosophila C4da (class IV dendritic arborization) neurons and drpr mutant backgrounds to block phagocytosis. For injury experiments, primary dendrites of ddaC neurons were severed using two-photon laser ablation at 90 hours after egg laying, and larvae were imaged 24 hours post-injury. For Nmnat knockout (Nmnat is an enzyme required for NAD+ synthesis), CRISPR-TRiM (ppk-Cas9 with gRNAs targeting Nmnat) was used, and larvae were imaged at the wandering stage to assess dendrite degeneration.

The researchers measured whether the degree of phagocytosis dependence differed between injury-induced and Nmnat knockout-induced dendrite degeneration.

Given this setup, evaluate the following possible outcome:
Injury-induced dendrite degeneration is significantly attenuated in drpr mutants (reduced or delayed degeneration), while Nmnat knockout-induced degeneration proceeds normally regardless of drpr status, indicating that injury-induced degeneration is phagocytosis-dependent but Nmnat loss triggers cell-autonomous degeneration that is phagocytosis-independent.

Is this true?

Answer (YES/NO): NO